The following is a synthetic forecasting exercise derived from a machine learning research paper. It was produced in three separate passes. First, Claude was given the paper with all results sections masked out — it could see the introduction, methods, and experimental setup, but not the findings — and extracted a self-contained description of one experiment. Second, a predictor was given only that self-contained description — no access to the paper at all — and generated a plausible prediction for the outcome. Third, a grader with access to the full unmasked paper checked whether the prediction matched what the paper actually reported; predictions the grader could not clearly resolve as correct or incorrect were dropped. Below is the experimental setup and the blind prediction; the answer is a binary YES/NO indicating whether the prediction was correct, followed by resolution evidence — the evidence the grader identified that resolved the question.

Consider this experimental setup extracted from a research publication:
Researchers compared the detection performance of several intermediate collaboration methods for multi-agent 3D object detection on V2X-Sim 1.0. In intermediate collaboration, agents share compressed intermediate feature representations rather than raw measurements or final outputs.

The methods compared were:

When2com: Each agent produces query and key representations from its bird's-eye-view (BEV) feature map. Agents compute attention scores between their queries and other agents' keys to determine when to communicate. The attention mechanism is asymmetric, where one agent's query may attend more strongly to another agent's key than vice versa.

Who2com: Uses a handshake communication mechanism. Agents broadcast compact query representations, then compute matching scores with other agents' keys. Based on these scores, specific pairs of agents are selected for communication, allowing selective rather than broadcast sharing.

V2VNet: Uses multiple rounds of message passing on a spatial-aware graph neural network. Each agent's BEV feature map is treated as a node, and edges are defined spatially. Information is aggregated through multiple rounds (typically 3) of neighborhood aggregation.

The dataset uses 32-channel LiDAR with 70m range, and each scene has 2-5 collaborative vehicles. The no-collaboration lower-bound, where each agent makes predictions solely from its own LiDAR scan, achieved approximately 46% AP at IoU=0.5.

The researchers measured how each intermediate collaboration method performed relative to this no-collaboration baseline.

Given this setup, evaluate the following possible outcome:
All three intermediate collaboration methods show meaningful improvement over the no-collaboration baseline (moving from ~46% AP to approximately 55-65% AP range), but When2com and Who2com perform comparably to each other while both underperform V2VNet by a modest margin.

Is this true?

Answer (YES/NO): NO